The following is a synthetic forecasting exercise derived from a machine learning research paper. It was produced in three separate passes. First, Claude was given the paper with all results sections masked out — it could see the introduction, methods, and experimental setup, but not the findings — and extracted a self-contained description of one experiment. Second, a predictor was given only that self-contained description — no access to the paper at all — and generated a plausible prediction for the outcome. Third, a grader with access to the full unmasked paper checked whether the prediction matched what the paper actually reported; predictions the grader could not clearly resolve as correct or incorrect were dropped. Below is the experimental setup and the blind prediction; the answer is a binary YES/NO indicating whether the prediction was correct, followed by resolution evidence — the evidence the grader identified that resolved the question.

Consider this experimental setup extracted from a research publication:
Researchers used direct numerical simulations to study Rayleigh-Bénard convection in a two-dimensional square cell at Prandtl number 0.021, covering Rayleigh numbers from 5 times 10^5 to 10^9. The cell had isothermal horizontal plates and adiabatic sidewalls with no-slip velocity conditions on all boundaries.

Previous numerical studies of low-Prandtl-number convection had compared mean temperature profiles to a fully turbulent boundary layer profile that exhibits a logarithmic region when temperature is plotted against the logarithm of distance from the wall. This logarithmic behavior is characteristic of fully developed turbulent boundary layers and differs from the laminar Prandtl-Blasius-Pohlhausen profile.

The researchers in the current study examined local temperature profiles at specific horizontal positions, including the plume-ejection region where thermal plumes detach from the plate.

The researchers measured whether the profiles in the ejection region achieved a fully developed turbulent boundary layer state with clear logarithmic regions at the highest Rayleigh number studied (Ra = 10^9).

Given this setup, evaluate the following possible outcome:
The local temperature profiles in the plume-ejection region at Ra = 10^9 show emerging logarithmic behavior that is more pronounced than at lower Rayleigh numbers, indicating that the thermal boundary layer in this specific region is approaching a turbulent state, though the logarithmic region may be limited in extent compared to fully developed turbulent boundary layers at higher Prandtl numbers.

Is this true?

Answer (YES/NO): YES